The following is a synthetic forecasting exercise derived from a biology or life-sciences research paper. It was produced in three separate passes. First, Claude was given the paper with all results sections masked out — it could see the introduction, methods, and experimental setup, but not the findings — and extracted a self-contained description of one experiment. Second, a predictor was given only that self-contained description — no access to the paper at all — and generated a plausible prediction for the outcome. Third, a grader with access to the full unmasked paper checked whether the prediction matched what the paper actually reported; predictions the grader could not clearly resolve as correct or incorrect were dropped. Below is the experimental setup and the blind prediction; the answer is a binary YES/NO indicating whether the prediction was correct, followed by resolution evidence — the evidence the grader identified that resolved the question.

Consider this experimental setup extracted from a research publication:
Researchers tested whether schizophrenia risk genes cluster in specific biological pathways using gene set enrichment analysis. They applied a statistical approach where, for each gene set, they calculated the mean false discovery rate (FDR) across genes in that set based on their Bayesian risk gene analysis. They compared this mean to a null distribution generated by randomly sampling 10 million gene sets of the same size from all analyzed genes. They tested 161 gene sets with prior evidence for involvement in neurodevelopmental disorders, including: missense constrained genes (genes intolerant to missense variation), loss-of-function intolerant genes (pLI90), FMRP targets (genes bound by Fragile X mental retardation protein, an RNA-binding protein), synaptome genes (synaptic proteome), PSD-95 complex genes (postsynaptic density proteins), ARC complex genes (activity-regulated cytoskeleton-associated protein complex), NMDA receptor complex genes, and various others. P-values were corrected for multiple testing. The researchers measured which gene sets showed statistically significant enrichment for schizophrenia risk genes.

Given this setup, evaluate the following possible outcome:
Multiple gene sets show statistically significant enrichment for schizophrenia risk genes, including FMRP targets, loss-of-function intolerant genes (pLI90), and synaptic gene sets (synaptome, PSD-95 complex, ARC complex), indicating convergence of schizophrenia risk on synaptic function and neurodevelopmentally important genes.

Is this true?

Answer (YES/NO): YES